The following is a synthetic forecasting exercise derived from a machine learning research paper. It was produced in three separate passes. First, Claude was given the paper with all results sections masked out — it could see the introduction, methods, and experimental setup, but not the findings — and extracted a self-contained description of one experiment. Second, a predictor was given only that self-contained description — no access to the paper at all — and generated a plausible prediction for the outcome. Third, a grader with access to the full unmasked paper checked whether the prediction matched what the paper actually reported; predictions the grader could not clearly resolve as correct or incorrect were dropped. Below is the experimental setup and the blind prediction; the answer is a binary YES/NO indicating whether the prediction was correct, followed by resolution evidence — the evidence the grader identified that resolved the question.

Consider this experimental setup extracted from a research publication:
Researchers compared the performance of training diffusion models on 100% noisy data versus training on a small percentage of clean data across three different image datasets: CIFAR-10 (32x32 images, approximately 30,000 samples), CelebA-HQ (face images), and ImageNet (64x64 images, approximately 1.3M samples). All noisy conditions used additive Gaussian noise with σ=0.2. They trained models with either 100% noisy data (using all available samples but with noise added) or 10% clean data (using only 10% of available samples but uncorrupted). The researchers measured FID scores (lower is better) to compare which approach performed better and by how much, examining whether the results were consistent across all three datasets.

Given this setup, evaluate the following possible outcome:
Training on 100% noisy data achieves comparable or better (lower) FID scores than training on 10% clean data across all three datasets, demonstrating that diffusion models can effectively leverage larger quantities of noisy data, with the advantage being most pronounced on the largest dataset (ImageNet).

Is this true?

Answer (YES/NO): NO